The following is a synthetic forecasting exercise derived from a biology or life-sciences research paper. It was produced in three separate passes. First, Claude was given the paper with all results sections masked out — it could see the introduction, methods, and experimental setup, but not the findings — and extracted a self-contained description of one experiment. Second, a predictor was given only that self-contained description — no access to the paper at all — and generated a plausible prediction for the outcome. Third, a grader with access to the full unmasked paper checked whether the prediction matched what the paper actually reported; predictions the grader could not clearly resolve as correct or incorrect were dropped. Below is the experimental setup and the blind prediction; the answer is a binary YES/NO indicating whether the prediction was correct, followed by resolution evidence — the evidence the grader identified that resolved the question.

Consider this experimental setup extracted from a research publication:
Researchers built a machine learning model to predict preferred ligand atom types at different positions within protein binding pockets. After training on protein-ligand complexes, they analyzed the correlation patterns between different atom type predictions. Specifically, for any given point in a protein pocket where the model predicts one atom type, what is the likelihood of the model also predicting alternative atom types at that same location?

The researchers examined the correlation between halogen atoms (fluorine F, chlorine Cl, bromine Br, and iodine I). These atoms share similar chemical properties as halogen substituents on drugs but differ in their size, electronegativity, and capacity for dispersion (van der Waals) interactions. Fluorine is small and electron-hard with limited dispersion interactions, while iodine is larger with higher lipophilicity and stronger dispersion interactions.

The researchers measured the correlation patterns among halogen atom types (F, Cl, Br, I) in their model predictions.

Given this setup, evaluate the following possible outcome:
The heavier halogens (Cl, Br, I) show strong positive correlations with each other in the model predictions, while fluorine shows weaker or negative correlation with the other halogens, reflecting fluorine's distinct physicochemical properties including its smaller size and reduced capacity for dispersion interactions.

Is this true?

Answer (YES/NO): NO